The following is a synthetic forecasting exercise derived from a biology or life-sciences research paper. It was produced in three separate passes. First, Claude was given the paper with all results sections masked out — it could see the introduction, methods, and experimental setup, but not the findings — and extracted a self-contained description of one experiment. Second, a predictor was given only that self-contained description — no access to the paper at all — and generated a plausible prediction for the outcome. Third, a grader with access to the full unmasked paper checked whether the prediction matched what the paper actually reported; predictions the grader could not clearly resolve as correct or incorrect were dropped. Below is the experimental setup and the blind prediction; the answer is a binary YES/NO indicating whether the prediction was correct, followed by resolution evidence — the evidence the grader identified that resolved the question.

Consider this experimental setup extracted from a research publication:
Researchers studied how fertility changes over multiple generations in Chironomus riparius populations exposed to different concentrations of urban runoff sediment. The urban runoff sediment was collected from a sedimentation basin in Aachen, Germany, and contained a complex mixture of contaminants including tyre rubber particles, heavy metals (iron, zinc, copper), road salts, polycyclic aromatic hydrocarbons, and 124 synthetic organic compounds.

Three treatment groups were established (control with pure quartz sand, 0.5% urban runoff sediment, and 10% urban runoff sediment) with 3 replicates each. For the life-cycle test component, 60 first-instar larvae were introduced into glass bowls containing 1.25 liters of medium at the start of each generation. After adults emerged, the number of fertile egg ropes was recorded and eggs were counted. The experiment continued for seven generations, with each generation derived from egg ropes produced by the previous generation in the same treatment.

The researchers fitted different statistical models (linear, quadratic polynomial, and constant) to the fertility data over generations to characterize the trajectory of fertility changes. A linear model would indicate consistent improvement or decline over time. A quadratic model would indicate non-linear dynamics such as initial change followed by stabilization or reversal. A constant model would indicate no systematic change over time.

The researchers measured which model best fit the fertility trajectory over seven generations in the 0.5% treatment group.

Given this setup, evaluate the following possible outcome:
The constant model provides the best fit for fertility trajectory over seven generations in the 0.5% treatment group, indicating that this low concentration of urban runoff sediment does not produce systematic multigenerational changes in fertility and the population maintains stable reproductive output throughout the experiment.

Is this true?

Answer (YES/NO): YES